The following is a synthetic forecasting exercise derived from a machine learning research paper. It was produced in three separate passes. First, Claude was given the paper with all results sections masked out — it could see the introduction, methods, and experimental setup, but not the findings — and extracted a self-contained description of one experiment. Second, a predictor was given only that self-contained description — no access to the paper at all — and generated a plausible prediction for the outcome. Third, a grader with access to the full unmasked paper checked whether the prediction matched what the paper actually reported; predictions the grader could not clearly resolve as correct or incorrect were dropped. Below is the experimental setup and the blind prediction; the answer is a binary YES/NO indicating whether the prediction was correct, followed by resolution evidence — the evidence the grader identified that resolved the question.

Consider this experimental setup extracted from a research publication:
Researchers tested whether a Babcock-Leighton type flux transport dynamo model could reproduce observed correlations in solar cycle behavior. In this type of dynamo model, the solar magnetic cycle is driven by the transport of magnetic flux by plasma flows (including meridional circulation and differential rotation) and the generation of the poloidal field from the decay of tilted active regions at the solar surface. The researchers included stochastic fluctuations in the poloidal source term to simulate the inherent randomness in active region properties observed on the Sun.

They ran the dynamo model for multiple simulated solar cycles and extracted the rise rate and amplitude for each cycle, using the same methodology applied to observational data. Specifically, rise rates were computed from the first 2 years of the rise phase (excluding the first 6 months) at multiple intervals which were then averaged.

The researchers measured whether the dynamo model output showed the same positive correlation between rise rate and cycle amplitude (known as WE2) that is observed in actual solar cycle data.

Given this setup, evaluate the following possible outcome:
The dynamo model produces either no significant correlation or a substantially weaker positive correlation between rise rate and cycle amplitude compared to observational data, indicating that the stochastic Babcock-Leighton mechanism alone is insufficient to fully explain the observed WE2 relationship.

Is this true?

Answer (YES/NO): NO